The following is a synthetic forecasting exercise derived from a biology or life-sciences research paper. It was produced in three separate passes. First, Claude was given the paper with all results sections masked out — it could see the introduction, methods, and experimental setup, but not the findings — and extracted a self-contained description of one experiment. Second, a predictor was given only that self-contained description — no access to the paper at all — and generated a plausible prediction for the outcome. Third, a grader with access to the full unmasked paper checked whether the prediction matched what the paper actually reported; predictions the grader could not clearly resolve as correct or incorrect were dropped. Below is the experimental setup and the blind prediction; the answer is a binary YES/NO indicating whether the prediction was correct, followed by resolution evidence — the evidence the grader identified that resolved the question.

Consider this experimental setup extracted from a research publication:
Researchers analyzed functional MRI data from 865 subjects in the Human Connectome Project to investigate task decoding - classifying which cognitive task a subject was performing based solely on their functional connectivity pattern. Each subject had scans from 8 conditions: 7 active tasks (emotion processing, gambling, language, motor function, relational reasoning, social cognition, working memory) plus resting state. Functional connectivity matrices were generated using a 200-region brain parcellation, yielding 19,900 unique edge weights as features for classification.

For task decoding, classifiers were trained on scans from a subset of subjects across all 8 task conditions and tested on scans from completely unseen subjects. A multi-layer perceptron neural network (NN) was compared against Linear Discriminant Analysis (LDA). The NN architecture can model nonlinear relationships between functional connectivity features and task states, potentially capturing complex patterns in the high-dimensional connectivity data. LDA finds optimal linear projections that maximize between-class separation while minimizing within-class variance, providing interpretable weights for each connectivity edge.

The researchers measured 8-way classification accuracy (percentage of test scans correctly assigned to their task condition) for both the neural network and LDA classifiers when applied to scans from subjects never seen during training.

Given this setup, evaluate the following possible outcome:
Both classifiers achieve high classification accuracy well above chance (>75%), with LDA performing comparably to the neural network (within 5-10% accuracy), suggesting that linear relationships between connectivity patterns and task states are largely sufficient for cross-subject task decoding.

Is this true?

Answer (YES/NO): YES